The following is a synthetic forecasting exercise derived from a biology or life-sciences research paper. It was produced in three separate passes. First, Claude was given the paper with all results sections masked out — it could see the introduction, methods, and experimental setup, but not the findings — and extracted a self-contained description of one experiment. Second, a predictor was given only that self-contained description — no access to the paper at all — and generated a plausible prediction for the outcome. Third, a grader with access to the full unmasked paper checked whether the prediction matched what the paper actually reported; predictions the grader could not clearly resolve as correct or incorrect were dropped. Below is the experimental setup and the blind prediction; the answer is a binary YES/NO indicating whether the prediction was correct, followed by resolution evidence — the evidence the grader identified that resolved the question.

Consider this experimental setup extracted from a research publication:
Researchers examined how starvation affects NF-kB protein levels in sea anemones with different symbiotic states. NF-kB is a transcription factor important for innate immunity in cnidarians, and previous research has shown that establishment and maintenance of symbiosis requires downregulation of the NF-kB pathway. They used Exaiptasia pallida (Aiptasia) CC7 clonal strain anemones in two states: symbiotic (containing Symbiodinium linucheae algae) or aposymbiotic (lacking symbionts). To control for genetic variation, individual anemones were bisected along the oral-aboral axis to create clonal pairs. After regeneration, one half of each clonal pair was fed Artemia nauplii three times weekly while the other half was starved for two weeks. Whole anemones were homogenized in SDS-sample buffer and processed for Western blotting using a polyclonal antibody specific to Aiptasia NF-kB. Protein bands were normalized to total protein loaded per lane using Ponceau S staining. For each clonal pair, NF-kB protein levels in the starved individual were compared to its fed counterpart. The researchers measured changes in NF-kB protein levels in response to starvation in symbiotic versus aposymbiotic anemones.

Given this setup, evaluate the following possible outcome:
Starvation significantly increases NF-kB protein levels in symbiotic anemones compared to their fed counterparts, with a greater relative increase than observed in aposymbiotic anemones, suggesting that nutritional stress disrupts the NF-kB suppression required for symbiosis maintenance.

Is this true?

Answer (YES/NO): YES